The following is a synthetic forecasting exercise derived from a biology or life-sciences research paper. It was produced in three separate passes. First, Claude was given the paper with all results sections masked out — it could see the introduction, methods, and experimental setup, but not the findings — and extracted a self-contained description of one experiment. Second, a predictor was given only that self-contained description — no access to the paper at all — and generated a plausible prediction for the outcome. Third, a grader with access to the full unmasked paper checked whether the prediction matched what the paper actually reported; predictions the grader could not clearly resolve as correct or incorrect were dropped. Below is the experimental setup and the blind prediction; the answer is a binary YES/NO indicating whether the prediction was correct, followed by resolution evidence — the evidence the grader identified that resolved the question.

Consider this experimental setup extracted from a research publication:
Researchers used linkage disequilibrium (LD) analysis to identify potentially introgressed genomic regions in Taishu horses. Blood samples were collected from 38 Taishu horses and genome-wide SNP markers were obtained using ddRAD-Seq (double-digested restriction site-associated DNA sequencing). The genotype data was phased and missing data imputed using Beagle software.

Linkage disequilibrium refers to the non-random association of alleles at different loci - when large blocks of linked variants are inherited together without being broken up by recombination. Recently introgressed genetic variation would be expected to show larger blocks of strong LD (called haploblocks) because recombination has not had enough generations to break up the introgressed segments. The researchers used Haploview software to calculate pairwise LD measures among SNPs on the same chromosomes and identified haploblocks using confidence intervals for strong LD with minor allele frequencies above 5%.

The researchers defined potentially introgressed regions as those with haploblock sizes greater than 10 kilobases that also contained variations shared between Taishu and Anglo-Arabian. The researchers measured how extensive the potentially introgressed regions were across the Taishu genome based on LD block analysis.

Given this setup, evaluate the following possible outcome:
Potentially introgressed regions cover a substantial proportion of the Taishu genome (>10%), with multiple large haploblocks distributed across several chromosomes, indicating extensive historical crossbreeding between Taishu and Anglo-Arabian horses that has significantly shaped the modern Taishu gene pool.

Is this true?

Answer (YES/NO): NO